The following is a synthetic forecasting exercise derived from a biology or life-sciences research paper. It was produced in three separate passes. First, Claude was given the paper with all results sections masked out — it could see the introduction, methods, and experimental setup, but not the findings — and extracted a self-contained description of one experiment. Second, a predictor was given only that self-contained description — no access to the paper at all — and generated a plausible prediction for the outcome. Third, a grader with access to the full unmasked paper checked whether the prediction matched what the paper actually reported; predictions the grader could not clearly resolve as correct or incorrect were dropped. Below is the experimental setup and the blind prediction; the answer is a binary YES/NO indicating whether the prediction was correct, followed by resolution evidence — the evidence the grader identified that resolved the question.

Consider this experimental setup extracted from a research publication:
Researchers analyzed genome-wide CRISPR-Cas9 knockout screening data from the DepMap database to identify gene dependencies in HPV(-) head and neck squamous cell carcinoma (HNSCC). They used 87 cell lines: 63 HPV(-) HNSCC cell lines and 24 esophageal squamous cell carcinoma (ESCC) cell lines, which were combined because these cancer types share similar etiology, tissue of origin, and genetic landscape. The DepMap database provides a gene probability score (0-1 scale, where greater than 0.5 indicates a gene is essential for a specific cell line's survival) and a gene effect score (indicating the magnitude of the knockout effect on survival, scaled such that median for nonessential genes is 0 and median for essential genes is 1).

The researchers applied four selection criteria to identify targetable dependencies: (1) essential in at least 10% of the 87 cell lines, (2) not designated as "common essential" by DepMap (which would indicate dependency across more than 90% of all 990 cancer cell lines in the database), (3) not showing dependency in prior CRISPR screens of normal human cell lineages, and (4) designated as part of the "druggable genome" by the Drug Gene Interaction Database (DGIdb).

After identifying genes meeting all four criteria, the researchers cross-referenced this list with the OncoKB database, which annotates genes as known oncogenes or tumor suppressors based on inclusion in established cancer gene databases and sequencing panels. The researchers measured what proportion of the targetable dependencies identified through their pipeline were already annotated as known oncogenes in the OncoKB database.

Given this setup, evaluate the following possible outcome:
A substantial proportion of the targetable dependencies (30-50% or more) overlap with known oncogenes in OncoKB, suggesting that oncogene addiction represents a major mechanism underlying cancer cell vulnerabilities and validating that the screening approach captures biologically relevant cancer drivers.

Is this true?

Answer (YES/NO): NO